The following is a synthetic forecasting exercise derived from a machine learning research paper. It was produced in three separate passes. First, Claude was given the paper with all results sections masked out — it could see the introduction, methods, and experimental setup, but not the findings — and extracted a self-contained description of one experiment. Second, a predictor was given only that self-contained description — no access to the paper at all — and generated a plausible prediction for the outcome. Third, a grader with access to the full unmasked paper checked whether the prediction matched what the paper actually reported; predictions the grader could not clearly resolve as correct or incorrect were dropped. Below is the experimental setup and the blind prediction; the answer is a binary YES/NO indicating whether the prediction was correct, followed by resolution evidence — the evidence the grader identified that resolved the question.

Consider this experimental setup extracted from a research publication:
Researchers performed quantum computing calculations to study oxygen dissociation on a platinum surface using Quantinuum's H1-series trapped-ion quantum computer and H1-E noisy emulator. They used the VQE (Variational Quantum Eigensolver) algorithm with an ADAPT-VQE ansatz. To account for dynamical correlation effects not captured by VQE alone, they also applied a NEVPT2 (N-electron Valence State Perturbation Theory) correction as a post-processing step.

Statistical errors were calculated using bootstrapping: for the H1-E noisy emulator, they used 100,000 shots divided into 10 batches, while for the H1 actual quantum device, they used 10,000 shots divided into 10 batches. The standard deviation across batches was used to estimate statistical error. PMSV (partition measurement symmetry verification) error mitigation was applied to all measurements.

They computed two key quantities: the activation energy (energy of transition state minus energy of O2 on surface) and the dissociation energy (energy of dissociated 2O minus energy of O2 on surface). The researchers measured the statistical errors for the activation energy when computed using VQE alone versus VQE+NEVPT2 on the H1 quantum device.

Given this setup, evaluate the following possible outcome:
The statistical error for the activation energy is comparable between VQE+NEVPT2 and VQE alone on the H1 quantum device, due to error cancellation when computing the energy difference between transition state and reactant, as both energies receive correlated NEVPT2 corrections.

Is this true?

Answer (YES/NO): NO